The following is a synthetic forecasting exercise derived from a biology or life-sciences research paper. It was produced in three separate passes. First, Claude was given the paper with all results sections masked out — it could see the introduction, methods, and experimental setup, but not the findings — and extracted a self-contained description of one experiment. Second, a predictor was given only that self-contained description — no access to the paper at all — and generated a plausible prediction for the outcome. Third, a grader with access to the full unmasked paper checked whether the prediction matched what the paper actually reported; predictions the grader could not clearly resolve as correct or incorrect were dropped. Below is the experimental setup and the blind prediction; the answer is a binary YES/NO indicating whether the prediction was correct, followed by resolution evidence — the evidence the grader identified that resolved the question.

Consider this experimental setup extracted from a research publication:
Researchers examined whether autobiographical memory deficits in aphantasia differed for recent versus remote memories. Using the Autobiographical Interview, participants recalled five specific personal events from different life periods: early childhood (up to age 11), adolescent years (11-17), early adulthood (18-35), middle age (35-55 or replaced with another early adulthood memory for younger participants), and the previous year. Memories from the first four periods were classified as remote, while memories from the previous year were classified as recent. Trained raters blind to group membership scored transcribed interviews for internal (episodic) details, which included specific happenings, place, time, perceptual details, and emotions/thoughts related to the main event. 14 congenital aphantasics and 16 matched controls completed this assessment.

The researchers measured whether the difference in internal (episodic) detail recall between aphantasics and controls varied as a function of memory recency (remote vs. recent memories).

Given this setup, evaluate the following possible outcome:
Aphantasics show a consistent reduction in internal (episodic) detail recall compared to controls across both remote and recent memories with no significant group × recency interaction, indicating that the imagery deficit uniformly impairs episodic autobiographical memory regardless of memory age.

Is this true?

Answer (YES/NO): YES